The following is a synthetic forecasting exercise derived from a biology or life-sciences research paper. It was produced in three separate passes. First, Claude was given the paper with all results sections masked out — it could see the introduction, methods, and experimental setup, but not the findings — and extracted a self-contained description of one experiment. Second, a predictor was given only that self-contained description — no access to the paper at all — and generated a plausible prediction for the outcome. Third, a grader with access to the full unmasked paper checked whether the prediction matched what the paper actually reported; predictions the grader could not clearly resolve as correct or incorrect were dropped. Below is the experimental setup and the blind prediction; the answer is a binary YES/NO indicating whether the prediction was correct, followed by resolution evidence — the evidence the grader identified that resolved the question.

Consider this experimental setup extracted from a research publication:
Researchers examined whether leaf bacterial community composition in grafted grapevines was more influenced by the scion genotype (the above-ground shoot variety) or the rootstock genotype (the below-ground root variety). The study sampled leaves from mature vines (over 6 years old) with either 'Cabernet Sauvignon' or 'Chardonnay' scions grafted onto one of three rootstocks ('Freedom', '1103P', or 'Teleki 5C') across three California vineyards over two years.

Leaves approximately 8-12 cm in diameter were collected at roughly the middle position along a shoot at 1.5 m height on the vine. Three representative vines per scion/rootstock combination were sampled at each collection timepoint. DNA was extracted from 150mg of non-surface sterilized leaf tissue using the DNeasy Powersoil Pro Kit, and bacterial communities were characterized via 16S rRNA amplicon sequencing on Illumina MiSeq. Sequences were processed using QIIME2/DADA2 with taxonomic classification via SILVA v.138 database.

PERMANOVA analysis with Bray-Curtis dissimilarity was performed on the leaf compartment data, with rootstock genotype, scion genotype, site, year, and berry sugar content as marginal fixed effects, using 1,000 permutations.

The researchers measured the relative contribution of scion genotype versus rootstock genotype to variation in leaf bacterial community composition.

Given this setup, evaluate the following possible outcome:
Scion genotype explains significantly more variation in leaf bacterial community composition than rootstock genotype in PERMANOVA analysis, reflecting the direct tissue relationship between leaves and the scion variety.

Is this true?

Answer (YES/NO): NO